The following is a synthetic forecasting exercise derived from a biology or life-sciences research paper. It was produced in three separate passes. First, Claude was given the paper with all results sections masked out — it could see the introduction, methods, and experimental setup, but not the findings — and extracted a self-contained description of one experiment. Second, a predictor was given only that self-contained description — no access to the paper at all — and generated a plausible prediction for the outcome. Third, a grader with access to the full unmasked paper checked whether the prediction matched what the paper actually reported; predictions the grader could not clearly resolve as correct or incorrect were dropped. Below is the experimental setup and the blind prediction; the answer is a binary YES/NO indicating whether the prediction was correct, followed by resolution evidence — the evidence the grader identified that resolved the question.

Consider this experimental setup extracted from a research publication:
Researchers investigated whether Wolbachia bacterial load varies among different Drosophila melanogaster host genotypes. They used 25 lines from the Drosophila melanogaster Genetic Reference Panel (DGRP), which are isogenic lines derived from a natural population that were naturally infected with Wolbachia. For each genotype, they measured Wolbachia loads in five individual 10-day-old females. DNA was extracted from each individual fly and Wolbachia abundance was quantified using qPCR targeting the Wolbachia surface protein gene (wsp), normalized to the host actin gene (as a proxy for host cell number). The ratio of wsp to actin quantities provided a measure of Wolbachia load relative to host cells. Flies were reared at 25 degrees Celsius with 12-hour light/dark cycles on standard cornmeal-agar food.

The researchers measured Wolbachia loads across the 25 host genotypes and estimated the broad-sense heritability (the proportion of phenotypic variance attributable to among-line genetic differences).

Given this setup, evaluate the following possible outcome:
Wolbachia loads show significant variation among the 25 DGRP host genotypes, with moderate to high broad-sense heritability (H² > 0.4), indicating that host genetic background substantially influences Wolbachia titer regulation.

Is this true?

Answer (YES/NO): NO